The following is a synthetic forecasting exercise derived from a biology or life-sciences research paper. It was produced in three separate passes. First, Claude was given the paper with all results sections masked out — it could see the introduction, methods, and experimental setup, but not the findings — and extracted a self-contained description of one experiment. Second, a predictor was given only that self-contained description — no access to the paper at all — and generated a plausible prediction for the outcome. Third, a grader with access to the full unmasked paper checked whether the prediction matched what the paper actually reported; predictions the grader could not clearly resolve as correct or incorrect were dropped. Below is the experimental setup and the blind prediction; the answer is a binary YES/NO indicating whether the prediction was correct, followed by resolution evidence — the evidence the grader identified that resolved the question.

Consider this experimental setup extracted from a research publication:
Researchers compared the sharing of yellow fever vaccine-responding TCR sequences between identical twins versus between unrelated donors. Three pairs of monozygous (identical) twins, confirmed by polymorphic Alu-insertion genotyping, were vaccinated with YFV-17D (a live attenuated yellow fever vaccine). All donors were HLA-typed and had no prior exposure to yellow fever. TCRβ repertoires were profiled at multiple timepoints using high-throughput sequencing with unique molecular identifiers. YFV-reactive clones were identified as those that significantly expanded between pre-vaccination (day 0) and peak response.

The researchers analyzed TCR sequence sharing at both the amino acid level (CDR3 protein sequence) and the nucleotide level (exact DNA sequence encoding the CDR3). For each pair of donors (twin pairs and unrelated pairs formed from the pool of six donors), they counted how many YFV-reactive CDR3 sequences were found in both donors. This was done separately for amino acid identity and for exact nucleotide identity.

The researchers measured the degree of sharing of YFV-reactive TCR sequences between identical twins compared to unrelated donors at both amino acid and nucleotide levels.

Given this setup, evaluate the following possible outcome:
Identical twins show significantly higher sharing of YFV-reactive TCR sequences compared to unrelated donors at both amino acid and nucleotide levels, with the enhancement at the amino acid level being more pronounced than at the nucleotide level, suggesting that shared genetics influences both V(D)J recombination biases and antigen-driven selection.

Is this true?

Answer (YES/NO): NO